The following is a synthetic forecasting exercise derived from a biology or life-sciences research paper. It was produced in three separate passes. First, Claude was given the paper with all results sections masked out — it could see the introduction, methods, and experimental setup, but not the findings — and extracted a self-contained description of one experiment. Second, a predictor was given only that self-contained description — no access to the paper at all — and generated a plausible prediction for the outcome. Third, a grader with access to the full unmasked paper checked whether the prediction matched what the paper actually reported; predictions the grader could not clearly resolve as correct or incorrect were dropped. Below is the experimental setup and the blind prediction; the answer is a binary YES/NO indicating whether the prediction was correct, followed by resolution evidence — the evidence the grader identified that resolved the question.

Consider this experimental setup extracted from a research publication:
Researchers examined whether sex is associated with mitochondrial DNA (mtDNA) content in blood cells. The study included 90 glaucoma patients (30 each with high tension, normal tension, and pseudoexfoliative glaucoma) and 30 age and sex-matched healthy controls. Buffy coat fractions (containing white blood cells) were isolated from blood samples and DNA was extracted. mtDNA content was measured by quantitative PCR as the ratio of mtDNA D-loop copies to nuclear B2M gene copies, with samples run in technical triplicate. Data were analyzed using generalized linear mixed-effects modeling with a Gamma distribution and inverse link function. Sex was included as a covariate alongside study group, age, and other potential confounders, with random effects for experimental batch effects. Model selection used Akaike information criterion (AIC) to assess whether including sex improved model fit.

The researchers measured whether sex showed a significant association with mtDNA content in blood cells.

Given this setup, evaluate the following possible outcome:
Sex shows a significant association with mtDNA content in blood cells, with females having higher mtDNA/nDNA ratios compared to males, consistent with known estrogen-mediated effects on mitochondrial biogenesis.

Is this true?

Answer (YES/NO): YES